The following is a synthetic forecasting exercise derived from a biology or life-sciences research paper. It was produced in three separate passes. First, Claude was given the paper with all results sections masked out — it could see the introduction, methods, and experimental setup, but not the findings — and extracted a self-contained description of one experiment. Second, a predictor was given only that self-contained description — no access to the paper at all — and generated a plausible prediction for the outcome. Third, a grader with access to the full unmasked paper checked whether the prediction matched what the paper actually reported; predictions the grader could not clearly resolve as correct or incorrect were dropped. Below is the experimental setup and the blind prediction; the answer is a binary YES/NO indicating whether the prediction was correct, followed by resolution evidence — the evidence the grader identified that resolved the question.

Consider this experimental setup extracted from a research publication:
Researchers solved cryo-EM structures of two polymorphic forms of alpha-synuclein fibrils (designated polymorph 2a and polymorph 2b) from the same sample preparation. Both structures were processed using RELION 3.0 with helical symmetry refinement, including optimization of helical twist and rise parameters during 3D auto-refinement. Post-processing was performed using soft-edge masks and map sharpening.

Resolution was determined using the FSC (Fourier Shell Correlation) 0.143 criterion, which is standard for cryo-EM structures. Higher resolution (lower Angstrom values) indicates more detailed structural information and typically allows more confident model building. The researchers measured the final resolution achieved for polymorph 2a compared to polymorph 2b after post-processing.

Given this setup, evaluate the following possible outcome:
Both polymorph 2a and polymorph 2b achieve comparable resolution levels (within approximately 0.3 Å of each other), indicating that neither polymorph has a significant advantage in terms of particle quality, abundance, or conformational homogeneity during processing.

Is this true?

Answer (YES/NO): NO